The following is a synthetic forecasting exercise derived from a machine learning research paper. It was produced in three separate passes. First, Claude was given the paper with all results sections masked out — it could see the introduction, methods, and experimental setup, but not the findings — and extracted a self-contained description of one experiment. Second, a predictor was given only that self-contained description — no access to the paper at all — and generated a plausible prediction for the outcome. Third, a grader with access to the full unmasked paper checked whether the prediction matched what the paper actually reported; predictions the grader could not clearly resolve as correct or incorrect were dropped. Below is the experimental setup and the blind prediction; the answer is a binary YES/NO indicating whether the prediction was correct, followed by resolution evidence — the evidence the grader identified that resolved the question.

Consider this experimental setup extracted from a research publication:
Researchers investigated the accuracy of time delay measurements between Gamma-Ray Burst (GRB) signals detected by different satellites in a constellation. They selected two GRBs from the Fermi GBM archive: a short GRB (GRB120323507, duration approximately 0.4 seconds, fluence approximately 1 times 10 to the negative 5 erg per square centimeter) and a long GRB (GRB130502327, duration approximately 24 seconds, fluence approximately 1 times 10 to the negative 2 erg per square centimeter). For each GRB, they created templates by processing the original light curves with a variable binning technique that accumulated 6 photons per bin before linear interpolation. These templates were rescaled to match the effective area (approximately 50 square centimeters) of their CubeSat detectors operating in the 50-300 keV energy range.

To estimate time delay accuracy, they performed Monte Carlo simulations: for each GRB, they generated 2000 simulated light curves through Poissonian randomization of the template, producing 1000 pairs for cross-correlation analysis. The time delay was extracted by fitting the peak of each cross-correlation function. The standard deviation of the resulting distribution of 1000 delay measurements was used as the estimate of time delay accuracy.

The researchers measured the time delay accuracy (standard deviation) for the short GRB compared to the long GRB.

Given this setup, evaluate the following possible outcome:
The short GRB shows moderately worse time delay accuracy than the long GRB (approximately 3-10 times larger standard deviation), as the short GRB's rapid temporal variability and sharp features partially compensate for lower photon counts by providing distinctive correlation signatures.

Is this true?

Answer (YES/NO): NO